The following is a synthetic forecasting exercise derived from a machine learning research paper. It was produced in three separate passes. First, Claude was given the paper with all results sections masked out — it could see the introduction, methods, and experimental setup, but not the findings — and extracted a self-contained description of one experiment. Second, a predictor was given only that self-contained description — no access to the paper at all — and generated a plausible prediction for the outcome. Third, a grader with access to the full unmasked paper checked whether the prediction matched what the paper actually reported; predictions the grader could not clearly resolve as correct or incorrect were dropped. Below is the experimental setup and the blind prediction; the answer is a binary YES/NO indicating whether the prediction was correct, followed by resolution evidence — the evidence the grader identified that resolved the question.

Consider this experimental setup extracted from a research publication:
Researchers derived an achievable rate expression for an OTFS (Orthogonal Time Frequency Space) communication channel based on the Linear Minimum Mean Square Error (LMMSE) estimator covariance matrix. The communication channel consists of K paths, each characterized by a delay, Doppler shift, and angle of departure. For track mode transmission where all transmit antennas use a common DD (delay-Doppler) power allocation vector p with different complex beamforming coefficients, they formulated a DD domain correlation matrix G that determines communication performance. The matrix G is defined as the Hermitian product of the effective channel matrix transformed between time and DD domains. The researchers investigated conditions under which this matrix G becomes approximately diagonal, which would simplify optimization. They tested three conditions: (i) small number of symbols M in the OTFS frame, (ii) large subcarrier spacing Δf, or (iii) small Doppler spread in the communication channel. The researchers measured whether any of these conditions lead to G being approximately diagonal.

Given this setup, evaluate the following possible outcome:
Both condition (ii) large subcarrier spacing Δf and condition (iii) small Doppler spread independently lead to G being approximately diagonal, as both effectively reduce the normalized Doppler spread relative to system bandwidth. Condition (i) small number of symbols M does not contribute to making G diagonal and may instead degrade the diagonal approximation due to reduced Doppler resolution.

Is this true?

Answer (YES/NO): NO